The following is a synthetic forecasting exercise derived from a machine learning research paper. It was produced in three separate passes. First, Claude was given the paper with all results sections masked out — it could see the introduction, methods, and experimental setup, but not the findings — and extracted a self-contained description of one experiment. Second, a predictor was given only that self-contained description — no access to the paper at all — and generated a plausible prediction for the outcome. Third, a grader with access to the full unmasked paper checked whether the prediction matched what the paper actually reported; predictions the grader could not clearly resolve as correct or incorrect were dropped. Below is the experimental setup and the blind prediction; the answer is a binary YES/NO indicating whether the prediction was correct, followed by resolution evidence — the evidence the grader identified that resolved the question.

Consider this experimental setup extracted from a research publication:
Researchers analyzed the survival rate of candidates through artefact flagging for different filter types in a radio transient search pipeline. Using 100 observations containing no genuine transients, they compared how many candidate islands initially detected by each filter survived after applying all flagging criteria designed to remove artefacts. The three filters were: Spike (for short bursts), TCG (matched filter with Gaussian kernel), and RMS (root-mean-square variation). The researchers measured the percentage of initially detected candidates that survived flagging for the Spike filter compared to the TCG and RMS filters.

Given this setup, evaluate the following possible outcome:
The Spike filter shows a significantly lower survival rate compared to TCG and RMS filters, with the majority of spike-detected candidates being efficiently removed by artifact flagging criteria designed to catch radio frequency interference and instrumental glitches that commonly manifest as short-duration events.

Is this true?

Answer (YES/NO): NO